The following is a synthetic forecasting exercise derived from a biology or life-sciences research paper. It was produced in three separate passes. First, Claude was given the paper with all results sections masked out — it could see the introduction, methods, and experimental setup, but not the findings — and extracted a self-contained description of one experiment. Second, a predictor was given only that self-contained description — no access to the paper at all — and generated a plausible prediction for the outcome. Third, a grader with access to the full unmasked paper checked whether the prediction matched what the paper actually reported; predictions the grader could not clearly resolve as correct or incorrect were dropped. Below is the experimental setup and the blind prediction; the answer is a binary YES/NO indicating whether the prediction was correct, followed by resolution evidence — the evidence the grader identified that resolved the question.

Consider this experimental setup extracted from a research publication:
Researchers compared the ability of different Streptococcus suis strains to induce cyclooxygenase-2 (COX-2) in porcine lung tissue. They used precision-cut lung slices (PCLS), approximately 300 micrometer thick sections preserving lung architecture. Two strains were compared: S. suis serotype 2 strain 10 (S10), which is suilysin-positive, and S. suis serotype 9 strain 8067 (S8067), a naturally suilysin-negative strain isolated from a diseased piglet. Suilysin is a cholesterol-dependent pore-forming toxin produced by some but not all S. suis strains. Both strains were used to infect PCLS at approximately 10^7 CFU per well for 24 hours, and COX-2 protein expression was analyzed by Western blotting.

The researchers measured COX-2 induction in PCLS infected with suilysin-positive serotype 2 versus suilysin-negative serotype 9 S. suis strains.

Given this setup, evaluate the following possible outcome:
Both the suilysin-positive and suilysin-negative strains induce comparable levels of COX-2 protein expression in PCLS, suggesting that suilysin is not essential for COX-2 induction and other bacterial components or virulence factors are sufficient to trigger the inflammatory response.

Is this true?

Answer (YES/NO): YES